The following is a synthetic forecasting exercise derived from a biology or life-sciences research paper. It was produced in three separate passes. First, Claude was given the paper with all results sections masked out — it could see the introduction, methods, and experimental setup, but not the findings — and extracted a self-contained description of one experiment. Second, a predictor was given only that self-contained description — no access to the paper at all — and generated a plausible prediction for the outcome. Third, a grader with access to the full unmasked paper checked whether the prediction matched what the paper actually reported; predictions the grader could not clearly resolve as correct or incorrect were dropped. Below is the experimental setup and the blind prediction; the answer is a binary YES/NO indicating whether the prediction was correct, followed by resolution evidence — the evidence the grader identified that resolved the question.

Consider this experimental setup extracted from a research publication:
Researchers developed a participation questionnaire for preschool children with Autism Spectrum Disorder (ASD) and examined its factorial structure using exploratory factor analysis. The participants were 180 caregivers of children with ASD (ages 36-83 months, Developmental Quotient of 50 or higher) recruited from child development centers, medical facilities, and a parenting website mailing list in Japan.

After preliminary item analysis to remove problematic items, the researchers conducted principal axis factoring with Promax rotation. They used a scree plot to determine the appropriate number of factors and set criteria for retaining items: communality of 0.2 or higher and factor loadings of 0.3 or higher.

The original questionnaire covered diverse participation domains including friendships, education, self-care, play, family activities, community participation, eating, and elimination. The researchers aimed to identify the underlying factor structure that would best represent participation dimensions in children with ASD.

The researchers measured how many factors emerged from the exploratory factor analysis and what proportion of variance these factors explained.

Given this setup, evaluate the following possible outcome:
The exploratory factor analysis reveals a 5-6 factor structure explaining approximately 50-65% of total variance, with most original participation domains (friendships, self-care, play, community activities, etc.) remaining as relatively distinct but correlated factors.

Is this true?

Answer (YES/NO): NO